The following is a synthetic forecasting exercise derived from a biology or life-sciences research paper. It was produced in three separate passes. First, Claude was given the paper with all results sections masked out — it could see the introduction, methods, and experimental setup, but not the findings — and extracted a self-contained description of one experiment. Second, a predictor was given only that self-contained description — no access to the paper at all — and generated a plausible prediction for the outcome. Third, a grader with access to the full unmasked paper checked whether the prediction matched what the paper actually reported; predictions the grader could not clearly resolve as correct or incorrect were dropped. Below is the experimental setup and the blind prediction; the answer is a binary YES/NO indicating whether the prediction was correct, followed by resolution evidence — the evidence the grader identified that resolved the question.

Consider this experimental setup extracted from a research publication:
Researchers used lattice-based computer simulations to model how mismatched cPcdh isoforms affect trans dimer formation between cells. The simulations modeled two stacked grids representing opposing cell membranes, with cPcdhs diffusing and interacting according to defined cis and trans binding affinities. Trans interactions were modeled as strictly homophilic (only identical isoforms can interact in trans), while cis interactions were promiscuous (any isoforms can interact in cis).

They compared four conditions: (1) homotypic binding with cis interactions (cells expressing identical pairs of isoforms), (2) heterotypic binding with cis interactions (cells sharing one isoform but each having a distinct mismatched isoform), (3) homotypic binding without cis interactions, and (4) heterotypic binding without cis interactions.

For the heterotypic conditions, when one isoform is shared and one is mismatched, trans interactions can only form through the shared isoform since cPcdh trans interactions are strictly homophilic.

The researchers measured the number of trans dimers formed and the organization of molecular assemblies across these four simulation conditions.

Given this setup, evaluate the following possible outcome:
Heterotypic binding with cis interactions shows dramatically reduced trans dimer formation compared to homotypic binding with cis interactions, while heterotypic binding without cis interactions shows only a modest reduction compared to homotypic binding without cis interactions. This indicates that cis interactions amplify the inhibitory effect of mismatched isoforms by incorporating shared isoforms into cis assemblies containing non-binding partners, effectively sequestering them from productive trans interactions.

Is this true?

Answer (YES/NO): YES